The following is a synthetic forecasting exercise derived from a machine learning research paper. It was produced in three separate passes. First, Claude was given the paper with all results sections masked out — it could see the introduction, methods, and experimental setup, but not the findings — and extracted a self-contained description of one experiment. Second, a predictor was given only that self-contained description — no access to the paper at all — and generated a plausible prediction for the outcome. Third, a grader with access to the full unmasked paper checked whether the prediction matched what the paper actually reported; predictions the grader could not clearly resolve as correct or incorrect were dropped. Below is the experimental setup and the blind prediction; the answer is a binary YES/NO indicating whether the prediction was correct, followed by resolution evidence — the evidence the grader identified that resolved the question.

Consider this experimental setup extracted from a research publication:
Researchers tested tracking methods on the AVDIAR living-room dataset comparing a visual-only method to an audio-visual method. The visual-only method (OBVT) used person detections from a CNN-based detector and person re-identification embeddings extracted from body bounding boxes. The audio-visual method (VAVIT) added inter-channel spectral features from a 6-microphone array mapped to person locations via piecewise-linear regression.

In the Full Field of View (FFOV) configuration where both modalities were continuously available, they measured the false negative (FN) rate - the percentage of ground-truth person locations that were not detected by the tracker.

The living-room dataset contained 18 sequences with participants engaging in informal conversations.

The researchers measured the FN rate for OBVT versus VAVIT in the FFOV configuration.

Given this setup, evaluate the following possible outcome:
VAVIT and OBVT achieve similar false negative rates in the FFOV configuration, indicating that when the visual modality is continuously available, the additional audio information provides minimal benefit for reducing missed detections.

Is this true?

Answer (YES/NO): YES